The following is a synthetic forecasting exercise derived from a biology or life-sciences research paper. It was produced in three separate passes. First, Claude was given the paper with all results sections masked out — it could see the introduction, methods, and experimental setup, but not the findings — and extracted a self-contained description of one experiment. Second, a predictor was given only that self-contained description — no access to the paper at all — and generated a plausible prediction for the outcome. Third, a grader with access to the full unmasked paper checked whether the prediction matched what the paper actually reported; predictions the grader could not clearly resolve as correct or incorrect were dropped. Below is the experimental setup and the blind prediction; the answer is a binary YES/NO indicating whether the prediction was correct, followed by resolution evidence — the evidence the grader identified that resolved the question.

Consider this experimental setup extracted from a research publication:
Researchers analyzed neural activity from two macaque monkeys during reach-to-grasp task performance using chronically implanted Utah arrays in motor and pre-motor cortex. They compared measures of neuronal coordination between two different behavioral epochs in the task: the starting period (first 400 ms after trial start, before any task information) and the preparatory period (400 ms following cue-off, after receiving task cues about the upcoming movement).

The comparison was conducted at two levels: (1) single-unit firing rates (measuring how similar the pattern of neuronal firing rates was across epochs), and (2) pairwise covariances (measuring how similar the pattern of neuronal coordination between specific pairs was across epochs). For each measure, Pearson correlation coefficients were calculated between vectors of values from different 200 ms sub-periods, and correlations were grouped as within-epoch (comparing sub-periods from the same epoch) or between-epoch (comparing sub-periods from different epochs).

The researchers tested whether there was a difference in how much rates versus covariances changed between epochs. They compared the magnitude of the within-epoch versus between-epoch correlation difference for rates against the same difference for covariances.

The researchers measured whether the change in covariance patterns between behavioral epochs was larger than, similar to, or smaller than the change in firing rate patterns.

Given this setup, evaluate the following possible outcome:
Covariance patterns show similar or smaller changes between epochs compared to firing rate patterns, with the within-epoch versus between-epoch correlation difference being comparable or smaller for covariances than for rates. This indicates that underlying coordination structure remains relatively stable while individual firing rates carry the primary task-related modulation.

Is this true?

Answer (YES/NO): NO